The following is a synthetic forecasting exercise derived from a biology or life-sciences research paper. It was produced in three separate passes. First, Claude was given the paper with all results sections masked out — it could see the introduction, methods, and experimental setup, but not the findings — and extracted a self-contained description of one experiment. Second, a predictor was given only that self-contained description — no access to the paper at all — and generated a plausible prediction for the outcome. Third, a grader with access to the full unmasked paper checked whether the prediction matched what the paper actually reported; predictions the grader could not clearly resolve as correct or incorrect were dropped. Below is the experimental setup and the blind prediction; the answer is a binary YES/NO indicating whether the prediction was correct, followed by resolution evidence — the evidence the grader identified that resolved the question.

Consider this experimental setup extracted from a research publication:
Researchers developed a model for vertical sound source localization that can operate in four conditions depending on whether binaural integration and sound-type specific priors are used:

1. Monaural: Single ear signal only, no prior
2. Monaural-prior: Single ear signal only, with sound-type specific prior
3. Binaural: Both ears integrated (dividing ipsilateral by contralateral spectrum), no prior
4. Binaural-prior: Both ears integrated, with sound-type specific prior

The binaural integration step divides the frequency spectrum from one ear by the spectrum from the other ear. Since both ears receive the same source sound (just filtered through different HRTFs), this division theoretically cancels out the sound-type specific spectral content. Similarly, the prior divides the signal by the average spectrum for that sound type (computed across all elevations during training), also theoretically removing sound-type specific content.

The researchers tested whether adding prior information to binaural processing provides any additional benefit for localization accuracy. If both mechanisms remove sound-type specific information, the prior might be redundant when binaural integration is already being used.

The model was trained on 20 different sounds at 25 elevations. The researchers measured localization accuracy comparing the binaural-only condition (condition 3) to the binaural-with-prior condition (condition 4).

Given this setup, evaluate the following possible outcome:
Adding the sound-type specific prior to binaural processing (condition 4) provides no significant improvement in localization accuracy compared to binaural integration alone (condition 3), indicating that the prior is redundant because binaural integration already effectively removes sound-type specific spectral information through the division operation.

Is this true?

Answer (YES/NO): NO